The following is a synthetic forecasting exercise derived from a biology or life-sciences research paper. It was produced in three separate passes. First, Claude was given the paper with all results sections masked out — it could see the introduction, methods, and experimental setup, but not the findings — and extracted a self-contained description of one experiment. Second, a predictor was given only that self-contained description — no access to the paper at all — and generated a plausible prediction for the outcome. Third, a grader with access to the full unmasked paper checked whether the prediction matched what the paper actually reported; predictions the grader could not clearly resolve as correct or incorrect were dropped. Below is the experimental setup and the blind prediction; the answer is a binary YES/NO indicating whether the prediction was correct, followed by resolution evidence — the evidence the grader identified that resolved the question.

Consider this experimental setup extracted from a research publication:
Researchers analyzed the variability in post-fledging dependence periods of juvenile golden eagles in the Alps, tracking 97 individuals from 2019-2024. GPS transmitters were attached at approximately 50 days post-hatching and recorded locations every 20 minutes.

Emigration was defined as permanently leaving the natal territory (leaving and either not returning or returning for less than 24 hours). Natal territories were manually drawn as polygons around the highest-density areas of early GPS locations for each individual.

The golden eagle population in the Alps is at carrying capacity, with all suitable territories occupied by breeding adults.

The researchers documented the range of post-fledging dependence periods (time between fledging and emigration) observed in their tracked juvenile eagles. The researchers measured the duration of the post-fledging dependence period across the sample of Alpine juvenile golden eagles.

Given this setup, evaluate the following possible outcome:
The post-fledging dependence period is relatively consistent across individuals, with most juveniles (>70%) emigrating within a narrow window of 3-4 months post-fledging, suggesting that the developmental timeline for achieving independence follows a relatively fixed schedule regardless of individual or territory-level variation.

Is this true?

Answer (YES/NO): NO